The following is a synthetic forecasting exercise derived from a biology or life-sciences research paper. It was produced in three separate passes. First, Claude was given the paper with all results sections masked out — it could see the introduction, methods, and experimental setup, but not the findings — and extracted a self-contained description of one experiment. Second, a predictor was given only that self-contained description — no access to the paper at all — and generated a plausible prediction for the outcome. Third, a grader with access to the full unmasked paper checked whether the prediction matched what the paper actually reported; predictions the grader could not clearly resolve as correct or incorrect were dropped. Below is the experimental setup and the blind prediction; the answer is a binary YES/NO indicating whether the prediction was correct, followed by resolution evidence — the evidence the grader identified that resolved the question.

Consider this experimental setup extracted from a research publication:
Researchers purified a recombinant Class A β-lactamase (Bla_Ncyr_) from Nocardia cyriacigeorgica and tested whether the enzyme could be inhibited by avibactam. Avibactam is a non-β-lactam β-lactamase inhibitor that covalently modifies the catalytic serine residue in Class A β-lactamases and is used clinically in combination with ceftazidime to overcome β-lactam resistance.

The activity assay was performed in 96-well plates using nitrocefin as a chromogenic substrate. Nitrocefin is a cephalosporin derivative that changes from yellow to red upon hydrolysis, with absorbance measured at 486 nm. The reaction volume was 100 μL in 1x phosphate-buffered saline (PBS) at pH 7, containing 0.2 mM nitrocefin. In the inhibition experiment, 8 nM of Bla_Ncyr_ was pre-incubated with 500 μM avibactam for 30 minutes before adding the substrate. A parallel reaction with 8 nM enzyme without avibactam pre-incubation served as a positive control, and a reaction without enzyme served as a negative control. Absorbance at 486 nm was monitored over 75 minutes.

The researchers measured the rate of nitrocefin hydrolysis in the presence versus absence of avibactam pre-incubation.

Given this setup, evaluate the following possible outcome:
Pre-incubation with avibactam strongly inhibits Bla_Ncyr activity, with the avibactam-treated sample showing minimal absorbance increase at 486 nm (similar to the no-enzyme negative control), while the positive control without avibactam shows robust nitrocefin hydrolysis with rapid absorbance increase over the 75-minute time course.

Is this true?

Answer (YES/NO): YES